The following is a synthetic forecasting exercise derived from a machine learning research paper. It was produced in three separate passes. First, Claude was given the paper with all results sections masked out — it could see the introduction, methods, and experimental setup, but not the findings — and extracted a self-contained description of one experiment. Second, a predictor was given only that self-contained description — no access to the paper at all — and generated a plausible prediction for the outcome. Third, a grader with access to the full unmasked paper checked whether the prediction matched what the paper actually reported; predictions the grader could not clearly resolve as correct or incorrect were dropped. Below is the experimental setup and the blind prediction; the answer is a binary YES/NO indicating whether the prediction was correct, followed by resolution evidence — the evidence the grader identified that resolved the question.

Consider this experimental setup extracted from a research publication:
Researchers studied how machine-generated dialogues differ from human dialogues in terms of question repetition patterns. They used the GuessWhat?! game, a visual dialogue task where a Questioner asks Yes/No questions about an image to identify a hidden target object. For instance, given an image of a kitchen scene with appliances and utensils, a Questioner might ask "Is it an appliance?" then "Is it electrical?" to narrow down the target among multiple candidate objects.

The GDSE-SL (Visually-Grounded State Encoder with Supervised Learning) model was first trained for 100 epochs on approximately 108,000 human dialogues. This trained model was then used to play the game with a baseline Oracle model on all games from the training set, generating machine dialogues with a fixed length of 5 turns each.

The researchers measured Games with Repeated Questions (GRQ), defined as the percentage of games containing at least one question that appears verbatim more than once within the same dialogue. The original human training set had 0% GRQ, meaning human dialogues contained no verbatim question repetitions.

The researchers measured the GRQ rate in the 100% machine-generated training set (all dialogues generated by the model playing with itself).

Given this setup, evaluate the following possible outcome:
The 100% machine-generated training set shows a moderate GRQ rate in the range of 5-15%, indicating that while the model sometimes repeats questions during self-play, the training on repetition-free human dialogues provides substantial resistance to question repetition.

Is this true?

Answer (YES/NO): YES